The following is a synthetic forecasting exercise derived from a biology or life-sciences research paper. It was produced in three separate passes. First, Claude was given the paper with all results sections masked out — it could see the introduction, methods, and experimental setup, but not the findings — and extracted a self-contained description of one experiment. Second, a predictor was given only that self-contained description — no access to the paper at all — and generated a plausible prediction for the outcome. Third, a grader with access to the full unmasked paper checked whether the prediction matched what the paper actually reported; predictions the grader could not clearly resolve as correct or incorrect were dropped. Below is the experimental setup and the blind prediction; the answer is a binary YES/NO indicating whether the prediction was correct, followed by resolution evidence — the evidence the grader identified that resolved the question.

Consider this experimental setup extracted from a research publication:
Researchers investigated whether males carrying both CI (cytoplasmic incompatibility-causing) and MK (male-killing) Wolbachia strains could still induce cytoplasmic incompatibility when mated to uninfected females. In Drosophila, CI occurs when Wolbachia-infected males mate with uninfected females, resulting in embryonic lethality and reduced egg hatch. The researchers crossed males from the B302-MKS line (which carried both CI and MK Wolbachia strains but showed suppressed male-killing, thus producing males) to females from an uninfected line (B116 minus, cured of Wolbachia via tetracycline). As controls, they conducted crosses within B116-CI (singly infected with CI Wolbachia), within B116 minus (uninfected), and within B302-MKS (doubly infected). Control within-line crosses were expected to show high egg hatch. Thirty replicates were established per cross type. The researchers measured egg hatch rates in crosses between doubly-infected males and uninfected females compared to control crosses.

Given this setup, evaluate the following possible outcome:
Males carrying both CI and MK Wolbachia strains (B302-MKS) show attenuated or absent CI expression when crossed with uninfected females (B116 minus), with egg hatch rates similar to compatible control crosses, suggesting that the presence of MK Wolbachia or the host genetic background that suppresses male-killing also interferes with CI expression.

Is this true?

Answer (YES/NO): NO